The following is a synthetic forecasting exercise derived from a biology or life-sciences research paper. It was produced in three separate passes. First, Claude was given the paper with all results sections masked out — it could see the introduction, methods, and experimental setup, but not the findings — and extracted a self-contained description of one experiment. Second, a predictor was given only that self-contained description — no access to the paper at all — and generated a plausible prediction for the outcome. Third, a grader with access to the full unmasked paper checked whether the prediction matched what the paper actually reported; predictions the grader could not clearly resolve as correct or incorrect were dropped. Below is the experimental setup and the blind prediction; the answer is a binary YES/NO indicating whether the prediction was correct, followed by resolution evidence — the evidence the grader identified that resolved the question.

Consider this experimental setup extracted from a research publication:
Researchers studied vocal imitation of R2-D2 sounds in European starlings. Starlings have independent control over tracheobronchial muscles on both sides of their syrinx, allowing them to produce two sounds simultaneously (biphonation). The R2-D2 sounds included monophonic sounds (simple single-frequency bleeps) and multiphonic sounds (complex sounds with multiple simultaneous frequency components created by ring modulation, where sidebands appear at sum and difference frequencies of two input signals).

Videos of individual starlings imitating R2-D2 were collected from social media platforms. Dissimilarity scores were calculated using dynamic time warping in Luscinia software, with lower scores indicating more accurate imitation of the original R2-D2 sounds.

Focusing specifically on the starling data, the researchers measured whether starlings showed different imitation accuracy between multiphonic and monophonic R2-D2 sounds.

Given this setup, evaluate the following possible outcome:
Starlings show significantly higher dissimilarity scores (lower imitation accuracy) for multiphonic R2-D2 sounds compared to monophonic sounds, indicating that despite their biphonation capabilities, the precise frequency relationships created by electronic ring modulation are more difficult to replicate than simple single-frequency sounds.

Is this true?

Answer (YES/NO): YES